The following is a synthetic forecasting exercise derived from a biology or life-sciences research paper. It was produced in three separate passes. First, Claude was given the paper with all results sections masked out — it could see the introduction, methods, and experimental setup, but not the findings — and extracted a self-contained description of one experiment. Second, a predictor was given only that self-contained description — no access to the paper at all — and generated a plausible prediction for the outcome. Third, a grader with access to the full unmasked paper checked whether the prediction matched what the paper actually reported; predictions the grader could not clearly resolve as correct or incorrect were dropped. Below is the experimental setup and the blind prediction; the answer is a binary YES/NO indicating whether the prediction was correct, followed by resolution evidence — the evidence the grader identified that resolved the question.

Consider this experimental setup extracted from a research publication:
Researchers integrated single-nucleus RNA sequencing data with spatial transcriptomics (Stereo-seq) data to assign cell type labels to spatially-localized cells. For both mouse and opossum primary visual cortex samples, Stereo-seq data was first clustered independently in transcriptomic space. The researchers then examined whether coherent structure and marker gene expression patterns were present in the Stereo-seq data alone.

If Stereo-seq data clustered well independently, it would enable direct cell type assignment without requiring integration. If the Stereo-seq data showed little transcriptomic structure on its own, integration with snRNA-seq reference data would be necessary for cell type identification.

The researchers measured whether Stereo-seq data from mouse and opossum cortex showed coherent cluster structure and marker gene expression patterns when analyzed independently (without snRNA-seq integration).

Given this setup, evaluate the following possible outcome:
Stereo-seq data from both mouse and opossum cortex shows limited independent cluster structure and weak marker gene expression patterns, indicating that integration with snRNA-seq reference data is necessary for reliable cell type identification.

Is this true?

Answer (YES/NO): YES